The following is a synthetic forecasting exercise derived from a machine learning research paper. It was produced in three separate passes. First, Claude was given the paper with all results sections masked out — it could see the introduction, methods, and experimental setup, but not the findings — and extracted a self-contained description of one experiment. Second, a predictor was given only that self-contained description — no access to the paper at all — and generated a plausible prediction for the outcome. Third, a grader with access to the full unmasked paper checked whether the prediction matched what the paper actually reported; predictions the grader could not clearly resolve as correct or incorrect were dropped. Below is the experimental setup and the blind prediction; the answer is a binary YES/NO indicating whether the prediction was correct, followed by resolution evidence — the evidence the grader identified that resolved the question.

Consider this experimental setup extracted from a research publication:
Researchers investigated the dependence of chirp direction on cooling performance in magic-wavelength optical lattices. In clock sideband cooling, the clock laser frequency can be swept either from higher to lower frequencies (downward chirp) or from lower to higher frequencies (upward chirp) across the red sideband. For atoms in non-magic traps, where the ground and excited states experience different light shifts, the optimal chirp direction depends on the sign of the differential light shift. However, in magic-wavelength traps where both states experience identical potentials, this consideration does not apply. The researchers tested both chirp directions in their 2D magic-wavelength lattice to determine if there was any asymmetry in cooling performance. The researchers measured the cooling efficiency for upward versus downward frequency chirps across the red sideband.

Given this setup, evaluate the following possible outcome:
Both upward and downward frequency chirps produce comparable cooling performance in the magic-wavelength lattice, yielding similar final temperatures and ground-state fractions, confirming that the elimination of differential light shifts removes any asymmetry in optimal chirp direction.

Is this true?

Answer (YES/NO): YES